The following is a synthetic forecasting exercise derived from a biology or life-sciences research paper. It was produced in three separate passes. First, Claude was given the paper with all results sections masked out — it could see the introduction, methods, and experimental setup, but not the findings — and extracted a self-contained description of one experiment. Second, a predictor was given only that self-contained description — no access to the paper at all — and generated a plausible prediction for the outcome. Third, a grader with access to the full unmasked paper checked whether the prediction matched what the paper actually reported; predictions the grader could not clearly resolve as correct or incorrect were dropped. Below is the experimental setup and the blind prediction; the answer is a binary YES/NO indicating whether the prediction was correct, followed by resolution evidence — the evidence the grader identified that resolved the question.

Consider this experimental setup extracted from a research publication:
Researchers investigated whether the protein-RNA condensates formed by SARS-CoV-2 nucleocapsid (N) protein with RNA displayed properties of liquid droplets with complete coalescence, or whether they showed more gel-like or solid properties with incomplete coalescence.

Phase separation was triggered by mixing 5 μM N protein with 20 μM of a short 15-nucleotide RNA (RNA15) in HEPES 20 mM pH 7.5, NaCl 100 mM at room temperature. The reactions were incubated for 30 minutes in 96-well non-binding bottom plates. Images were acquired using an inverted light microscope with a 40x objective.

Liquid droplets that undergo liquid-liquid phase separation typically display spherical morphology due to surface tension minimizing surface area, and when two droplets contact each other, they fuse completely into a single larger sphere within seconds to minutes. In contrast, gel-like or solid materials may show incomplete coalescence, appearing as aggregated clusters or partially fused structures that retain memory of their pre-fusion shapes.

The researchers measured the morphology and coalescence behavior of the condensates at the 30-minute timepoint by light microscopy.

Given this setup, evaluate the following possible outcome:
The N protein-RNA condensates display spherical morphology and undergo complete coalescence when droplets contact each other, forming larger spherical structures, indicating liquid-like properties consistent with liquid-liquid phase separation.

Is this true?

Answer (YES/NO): YES